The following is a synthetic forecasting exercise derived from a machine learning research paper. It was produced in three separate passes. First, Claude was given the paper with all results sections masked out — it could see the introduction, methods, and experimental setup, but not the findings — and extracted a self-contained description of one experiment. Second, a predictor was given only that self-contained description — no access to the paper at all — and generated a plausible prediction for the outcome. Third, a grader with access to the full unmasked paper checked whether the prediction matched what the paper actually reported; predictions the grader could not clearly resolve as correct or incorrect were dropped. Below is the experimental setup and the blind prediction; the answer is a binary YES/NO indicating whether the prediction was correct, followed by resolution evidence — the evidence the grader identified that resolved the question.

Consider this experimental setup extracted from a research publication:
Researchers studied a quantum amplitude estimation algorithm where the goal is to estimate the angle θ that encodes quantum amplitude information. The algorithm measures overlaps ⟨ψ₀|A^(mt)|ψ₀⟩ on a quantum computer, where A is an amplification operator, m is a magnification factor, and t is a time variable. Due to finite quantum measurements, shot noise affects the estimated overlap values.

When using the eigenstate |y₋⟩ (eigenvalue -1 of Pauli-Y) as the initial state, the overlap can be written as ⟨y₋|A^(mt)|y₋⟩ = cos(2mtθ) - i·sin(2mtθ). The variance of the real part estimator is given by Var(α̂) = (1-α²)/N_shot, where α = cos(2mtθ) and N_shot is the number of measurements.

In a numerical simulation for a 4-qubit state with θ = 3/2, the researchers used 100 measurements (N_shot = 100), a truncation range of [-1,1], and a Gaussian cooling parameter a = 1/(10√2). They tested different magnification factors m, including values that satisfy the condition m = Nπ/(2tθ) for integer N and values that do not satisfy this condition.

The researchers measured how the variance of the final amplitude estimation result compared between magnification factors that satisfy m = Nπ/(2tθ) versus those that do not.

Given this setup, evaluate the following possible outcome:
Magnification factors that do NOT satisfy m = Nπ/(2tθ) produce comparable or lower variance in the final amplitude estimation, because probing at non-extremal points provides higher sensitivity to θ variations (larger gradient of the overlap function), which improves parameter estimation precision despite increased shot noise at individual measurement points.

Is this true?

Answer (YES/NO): NO